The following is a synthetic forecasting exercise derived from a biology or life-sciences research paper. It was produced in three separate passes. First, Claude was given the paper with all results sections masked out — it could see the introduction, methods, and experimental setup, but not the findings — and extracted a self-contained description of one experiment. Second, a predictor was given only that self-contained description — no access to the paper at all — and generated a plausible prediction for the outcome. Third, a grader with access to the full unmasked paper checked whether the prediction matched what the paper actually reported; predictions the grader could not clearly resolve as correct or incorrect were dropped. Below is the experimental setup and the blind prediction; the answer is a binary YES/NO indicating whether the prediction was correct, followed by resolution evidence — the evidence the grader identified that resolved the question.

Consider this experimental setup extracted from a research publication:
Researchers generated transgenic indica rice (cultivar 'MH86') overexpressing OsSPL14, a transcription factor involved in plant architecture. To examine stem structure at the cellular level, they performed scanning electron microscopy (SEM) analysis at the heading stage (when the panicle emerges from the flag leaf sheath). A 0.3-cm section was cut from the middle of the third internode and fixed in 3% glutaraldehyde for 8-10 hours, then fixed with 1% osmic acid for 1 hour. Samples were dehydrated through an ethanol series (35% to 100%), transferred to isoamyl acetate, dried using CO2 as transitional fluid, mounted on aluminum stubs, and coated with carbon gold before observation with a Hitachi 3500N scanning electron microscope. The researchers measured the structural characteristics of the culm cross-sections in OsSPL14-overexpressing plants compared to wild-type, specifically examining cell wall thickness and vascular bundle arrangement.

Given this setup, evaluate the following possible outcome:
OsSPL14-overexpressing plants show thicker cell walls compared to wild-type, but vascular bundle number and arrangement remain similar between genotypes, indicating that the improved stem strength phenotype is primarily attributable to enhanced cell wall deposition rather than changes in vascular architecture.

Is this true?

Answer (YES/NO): NO